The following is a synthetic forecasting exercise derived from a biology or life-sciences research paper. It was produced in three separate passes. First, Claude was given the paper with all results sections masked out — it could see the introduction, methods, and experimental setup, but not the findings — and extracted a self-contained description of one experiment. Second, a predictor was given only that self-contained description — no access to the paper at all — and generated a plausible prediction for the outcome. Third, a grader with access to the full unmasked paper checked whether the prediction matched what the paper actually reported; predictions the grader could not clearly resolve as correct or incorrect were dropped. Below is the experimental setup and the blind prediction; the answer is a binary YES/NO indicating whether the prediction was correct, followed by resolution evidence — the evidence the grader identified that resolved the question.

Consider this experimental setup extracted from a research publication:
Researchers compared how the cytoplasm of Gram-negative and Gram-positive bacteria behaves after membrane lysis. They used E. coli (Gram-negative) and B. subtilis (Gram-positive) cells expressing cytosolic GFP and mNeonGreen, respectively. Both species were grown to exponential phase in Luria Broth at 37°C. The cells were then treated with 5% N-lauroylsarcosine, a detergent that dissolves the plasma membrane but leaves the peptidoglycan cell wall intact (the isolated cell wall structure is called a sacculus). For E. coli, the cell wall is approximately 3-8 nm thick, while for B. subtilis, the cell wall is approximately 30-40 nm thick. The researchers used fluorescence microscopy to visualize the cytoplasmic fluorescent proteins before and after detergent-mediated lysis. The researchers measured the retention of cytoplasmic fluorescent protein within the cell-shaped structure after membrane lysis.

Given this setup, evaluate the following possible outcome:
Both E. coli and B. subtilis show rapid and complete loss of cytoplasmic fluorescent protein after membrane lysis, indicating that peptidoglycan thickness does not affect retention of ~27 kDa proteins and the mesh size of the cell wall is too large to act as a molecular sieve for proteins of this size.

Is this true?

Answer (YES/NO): NO